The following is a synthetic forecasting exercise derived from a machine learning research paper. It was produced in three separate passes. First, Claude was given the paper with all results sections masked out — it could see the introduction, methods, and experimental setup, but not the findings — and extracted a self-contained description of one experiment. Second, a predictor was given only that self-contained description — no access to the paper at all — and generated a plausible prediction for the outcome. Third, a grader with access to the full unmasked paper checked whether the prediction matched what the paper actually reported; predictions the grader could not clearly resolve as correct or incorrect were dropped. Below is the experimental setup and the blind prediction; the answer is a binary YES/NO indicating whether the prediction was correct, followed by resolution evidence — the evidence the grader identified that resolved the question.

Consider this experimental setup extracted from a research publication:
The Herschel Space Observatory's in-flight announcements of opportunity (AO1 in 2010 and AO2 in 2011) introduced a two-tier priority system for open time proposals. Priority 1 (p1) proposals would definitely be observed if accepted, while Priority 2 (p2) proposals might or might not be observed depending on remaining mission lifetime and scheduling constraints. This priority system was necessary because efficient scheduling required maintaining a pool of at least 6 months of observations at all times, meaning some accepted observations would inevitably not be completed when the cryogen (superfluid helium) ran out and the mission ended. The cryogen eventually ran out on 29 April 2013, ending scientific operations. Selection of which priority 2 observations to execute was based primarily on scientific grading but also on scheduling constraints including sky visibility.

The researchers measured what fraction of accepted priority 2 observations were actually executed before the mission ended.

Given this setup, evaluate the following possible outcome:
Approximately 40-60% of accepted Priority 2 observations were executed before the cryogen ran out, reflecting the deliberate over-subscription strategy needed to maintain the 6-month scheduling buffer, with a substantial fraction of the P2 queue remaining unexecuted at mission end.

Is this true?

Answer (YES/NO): YES